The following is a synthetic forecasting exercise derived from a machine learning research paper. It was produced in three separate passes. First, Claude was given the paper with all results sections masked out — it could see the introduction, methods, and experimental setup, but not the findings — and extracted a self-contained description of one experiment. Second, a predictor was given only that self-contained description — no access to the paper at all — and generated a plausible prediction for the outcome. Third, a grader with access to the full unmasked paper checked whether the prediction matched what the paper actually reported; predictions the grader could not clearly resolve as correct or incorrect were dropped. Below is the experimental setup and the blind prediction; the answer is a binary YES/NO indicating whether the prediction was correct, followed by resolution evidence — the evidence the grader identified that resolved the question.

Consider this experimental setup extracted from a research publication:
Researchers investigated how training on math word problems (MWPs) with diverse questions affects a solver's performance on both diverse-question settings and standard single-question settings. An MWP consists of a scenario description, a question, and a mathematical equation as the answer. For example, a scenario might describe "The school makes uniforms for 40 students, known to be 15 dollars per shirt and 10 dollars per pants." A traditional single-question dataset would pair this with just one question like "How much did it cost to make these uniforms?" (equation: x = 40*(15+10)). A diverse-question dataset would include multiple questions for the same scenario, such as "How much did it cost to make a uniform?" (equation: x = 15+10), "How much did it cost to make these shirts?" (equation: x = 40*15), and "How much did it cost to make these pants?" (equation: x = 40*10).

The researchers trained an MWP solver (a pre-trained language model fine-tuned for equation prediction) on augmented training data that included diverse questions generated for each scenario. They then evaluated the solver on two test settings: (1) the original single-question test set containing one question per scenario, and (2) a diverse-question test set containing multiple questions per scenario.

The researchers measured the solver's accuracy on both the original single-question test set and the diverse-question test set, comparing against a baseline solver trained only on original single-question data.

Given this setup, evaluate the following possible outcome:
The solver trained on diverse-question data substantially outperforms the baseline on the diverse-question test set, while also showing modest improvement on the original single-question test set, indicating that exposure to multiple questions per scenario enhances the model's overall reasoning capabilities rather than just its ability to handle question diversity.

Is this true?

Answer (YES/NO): NO